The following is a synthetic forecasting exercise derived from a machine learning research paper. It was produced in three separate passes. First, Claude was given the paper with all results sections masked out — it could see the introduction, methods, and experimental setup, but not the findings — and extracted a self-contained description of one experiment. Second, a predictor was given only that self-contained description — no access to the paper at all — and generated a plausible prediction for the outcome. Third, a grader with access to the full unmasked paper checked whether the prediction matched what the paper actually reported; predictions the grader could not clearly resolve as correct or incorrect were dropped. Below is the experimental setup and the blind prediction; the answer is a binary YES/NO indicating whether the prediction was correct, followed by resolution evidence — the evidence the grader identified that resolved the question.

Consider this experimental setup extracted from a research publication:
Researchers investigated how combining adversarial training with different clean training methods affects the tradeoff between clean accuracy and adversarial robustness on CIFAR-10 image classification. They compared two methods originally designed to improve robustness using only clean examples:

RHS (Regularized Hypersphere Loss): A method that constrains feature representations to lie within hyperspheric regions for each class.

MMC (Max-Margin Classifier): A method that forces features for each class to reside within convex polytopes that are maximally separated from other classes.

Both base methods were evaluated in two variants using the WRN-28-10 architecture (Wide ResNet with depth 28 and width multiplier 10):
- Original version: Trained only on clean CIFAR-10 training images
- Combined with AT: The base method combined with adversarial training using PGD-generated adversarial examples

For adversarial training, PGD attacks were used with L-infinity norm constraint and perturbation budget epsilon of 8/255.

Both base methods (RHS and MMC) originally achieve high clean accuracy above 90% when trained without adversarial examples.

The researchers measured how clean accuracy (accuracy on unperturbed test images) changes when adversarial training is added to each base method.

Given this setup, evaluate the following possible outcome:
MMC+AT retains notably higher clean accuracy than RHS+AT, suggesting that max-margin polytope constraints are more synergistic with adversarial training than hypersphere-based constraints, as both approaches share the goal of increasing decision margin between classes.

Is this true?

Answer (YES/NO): NO